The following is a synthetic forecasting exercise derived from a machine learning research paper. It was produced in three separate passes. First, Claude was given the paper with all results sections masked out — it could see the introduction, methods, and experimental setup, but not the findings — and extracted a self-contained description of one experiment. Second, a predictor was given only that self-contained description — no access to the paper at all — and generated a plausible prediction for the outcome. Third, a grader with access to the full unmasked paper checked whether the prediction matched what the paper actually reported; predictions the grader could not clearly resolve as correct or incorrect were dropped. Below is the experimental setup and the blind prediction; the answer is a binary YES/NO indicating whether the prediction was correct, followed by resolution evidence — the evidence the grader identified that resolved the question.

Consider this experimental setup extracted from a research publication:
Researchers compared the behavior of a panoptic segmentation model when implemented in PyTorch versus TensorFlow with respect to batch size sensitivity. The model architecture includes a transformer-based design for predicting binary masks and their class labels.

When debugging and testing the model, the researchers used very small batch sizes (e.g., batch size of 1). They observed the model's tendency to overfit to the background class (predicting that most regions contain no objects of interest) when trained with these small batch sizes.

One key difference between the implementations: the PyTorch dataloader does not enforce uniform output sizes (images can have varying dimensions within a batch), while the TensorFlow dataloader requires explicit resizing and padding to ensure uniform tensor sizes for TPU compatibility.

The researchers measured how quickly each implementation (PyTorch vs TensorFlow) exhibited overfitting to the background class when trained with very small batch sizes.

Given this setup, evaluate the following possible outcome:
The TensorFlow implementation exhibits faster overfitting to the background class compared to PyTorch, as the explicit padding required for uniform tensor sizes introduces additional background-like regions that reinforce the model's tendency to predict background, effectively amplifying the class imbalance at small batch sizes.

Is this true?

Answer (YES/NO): YES